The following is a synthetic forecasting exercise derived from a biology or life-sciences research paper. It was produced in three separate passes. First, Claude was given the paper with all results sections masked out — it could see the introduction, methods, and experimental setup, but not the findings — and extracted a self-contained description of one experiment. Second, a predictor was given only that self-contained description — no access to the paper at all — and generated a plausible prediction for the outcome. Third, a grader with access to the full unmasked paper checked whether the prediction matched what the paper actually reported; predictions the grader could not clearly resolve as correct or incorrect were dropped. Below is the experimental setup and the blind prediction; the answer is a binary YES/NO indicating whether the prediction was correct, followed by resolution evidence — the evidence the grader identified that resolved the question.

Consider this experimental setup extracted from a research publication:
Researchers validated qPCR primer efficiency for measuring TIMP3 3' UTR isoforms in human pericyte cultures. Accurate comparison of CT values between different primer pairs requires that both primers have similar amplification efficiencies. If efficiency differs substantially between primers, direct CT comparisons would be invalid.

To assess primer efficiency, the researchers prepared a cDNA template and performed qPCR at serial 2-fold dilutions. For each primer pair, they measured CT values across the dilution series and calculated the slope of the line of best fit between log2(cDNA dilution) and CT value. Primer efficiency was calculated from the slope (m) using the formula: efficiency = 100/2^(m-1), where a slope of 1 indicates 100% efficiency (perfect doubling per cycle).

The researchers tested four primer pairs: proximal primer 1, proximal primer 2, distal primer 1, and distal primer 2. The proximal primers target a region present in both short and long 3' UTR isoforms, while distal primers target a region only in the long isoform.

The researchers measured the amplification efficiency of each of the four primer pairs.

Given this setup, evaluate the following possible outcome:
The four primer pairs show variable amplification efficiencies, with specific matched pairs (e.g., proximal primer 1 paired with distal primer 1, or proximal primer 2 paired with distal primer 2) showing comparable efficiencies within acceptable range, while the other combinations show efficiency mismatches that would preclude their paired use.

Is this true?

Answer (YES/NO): NO